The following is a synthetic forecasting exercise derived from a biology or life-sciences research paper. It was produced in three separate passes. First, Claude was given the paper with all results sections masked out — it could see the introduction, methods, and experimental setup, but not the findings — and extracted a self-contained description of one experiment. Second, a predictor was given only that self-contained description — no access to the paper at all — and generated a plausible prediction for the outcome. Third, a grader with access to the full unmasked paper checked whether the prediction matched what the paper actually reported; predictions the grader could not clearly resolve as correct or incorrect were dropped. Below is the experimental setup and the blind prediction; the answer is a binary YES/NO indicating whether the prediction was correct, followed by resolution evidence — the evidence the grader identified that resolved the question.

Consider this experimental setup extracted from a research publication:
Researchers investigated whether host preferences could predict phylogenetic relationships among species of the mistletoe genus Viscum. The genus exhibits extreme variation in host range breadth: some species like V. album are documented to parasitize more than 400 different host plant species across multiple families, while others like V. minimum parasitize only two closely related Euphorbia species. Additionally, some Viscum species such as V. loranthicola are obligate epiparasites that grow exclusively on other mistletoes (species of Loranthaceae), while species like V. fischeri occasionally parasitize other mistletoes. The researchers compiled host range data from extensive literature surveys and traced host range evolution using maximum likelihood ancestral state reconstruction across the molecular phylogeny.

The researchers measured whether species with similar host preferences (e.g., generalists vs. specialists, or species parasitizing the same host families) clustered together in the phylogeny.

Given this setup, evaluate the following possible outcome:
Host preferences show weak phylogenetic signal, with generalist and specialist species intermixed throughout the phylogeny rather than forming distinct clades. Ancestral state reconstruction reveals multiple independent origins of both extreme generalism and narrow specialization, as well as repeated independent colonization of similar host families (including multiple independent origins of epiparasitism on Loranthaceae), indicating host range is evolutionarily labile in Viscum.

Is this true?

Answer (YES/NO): NO